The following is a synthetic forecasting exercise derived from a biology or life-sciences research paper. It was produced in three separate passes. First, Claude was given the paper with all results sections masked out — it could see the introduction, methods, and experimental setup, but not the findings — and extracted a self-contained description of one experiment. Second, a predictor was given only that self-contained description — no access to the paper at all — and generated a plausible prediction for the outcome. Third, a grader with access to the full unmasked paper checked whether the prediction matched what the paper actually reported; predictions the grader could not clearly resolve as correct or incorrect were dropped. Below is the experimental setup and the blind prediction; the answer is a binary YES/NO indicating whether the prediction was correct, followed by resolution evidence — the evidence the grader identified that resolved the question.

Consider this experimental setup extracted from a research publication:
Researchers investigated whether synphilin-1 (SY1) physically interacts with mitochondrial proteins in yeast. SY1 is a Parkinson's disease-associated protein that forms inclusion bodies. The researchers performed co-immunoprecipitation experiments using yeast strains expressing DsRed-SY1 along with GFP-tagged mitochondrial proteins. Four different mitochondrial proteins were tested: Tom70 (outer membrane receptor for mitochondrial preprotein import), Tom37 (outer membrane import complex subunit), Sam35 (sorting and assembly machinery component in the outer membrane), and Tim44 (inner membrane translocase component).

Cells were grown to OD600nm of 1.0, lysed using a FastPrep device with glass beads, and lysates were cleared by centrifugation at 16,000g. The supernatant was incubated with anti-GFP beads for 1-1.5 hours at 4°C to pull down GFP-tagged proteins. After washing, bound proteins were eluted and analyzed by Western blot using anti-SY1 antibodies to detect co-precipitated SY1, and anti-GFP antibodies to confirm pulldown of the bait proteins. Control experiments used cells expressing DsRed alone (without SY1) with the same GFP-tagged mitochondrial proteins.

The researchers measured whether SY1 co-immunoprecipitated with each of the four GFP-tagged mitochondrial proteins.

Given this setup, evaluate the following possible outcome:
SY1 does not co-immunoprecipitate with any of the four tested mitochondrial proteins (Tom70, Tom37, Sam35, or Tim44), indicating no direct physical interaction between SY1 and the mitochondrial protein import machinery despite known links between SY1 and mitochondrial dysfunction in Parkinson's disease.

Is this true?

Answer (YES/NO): NO